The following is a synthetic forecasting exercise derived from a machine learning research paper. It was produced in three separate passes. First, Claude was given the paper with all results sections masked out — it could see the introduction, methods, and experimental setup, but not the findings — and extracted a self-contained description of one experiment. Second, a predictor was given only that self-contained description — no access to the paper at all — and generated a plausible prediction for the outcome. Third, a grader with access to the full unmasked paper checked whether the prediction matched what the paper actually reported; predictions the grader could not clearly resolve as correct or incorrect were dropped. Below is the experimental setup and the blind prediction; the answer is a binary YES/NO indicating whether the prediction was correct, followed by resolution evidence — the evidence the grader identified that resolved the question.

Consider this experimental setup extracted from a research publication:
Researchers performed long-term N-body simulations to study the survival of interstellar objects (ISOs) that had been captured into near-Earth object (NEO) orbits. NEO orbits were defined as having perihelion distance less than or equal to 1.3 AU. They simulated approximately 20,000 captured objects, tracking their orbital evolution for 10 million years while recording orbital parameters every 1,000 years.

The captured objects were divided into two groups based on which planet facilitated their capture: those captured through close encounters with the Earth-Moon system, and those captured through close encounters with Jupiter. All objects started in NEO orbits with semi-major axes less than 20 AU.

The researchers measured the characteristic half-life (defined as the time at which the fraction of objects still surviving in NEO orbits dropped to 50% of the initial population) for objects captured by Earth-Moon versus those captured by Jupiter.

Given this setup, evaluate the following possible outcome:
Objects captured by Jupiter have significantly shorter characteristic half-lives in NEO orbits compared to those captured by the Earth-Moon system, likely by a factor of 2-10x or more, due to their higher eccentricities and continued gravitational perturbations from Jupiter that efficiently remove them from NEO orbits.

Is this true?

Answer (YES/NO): YES